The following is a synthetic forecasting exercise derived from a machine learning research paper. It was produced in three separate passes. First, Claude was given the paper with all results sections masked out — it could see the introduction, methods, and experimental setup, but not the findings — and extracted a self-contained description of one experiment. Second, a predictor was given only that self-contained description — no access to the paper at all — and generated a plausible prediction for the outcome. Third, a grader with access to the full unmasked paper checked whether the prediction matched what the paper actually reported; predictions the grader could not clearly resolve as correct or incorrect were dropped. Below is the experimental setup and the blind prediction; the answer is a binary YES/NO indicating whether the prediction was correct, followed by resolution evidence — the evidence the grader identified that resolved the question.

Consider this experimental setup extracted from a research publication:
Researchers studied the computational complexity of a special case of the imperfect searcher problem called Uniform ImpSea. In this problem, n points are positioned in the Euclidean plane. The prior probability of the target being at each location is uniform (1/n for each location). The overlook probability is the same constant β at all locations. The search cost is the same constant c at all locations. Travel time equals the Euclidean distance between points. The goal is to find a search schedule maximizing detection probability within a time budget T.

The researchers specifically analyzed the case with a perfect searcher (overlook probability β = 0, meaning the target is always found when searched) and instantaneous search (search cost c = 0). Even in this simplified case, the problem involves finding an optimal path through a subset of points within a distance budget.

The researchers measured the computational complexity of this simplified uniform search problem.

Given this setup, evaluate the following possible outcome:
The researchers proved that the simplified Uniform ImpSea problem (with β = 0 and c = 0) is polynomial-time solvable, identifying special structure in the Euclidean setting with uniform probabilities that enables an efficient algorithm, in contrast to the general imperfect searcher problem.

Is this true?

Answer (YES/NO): NO